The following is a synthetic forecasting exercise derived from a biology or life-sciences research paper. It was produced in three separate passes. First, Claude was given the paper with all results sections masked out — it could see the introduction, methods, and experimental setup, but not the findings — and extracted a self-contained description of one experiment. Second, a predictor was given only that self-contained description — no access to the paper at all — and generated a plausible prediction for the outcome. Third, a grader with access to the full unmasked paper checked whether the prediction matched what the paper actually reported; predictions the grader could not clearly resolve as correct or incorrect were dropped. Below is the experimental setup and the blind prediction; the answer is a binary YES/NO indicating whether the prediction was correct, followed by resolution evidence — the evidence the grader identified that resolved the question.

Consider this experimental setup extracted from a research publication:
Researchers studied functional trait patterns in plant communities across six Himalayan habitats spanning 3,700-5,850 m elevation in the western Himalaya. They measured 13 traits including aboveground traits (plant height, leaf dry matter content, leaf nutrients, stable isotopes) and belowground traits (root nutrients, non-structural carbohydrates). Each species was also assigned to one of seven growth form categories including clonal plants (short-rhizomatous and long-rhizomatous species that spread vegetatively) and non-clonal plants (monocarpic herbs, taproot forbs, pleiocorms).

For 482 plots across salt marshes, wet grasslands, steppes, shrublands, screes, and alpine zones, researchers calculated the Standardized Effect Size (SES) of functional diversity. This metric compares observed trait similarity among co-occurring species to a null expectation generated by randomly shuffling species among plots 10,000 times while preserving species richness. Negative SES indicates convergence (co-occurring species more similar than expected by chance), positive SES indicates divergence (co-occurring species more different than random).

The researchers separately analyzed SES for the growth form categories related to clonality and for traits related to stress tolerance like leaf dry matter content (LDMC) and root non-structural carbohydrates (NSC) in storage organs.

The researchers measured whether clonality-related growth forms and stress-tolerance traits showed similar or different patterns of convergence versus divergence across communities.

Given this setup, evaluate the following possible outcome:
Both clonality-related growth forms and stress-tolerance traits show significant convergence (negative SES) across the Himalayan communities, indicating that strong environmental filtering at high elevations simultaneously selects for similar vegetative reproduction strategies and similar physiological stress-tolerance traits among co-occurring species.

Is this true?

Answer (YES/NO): NO